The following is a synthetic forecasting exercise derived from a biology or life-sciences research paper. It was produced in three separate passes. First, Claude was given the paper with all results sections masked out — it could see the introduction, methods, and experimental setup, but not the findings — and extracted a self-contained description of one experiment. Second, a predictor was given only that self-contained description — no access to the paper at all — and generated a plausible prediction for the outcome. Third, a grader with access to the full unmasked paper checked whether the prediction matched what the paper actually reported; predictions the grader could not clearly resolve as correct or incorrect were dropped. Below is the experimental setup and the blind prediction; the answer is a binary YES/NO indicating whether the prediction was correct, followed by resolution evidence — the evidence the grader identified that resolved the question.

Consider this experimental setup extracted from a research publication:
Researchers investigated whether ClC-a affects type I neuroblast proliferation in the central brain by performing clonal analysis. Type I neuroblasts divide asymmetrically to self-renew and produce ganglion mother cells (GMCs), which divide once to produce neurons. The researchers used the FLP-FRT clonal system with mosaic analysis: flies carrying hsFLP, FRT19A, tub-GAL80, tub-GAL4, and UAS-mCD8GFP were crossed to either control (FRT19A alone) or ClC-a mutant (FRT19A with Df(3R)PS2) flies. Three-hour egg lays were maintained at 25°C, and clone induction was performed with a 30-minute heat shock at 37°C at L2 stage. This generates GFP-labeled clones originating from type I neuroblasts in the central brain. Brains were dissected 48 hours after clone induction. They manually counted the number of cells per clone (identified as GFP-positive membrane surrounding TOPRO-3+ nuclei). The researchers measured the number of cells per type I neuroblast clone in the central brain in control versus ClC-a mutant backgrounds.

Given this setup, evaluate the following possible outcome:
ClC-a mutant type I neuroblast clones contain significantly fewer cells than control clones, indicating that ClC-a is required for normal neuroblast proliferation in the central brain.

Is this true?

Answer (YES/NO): YES